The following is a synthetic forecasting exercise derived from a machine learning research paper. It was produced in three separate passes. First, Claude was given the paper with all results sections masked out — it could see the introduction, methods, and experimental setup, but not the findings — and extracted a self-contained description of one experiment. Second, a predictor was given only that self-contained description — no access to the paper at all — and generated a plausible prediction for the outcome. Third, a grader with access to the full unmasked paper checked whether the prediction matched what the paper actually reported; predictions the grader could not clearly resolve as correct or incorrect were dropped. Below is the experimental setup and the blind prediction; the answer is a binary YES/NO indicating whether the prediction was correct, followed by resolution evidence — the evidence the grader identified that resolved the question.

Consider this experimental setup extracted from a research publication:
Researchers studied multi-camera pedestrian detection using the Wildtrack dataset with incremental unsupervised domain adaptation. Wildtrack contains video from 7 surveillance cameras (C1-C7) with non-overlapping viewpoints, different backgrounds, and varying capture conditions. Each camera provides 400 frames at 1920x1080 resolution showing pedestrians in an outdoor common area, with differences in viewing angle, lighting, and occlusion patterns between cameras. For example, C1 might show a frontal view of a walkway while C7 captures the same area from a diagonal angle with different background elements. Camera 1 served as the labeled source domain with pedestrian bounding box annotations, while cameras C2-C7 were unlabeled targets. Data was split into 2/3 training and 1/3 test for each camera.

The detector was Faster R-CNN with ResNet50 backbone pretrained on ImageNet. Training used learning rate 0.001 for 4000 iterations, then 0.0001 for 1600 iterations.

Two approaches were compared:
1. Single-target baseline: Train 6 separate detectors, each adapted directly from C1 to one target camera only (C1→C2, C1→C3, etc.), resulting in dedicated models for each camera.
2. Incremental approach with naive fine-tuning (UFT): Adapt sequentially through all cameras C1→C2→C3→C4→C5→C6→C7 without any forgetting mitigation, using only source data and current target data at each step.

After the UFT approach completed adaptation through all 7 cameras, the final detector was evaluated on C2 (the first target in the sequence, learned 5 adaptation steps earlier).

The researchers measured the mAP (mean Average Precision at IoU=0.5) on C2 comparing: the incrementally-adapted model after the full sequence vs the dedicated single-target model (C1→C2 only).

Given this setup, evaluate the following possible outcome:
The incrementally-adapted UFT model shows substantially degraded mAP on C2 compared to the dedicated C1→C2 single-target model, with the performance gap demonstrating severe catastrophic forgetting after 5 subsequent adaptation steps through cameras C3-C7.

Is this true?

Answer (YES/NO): NO